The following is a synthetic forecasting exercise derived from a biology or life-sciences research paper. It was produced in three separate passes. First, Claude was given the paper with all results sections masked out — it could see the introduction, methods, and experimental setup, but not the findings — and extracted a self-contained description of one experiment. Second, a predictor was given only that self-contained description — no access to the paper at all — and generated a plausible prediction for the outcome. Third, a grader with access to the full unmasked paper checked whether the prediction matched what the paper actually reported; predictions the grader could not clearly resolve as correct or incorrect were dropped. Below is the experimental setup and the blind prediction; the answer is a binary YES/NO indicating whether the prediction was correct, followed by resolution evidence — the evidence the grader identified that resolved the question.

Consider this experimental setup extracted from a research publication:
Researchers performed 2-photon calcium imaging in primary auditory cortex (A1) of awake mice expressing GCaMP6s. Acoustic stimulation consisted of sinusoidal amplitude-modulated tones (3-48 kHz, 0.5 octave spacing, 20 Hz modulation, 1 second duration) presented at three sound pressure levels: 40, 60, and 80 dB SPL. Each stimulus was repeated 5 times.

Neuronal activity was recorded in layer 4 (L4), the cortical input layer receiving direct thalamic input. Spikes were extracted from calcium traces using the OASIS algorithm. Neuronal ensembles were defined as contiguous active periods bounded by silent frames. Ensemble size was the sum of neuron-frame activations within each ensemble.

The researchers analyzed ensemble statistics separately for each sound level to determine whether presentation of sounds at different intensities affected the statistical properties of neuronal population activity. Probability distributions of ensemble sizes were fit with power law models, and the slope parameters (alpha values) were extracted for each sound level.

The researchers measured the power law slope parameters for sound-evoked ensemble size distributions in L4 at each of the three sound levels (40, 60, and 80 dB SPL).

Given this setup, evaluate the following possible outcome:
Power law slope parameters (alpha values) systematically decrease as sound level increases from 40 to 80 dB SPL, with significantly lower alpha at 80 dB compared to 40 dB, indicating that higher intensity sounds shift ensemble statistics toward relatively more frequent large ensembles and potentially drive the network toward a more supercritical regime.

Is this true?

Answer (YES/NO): NO